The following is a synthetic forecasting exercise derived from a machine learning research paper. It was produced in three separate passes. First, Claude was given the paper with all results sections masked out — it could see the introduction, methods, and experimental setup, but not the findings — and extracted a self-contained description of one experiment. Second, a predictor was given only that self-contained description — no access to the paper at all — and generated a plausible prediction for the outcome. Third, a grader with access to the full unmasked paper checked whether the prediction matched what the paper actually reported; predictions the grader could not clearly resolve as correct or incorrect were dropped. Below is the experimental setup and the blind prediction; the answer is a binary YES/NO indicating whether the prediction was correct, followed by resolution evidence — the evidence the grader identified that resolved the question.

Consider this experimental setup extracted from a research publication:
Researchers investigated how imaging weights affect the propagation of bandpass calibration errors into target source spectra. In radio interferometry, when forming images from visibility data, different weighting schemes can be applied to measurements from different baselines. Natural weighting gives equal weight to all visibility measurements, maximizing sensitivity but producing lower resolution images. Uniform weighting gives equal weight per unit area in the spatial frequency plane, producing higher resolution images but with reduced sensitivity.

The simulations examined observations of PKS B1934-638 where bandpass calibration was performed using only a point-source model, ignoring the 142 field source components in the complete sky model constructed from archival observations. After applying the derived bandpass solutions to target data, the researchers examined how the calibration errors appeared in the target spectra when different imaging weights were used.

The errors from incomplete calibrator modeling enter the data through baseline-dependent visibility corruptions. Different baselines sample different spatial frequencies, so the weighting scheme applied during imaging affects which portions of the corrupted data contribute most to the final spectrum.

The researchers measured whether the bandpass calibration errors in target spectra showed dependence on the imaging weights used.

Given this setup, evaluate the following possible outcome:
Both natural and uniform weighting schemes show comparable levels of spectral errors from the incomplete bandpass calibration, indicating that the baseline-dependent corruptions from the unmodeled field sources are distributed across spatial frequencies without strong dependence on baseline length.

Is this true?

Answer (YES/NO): NO